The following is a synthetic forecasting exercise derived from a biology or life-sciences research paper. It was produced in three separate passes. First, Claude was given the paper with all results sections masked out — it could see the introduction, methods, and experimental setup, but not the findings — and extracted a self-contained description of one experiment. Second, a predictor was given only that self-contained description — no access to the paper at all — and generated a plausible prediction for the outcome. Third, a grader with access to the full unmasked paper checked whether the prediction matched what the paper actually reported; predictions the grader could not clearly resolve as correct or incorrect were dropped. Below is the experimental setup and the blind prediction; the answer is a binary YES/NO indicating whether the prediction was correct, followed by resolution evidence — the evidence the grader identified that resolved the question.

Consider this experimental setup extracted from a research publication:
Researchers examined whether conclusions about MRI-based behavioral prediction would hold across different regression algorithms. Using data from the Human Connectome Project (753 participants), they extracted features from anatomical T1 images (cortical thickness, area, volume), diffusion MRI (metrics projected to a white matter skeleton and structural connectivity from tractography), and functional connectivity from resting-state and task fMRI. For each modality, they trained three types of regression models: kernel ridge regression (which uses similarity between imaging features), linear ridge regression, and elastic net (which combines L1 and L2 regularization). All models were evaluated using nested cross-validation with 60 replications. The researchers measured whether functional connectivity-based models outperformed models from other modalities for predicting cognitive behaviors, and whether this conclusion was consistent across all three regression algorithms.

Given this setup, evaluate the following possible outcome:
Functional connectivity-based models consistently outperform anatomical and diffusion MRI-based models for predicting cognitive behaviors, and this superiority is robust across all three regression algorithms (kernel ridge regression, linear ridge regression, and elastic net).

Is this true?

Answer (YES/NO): YES